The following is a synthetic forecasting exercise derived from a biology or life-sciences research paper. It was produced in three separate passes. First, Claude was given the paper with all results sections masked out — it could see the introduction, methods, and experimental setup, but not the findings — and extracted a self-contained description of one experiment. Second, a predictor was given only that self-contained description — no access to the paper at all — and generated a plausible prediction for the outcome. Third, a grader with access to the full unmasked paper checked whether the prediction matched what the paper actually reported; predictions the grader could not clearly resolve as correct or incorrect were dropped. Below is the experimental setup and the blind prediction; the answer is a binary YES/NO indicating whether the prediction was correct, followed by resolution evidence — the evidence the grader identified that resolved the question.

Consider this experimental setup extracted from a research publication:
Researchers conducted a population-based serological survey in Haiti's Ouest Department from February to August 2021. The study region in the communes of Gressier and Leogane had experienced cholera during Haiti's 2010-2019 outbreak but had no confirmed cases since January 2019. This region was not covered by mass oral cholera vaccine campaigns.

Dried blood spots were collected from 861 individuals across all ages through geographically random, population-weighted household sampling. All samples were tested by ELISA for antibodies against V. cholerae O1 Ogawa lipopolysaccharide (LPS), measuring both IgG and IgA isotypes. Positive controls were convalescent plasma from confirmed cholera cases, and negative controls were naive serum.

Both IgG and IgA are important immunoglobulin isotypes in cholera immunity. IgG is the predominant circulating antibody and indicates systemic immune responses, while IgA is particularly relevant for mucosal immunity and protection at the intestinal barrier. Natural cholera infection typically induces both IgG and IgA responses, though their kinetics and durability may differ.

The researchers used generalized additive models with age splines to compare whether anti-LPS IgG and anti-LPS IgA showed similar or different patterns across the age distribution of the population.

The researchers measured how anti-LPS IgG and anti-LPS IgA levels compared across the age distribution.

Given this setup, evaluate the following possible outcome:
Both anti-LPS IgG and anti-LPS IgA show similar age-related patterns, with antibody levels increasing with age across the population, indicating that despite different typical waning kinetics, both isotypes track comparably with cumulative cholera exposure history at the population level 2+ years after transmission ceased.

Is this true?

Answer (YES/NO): NO